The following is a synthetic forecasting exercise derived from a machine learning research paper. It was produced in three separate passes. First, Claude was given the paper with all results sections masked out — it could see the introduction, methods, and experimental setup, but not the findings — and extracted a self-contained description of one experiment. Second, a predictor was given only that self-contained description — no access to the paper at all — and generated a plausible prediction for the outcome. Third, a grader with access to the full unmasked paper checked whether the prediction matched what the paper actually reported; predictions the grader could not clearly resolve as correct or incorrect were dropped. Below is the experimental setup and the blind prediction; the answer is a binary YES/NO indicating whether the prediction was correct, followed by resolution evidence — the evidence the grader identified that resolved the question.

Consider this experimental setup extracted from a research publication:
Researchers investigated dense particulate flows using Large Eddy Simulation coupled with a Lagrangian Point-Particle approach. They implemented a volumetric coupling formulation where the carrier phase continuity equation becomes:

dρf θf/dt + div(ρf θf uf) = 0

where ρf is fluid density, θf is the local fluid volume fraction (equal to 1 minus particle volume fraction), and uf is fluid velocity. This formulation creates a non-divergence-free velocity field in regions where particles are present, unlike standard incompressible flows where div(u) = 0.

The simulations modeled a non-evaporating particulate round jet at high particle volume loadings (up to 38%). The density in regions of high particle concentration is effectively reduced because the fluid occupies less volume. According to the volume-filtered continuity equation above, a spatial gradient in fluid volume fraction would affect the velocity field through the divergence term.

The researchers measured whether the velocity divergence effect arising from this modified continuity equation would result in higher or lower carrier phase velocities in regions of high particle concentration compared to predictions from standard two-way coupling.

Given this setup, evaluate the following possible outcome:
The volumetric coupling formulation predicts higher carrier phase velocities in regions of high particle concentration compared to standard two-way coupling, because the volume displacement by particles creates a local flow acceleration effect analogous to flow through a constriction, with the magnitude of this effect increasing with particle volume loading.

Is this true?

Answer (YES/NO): YES